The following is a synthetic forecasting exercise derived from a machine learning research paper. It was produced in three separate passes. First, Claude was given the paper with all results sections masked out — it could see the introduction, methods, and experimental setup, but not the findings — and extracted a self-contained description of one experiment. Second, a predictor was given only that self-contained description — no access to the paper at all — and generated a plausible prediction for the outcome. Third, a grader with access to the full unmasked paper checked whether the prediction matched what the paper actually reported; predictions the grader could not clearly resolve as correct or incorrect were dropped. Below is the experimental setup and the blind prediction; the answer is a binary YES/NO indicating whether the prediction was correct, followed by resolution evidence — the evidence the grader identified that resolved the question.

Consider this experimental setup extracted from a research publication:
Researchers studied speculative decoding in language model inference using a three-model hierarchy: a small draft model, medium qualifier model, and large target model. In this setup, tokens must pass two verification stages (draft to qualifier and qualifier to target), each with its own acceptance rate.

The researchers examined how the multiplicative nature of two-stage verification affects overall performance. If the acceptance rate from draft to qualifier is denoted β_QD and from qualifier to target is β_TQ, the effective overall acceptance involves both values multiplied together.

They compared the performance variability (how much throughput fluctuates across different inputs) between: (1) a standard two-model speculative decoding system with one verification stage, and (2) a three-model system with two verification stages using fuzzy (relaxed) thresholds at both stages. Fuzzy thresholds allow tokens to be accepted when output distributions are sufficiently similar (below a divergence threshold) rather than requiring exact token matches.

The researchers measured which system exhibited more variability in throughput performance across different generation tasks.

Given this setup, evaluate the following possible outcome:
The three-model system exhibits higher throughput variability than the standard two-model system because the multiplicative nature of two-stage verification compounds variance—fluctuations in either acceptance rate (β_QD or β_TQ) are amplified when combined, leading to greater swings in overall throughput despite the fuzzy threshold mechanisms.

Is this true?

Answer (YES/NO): YES